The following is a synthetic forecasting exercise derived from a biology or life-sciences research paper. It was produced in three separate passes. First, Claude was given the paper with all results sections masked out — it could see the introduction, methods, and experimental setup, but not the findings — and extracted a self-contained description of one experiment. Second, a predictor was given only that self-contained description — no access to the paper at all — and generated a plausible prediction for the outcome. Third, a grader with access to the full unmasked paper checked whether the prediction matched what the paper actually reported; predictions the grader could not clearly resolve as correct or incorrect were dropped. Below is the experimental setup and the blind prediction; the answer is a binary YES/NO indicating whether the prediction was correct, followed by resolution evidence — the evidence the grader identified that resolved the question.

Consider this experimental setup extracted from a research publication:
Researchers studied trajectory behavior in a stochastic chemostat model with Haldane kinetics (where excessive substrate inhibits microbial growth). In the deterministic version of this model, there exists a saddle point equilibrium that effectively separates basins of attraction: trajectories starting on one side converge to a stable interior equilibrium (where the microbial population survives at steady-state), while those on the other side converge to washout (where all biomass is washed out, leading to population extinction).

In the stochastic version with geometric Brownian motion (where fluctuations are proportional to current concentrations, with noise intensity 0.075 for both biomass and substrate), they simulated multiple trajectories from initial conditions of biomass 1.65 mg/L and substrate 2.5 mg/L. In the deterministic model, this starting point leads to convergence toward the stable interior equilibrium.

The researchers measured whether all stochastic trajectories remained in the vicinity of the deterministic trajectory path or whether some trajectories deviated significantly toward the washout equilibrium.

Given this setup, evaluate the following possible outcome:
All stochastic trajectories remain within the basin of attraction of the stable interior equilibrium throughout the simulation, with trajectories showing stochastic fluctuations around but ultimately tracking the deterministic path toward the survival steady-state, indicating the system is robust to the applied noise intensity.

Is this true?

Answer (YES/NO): NO